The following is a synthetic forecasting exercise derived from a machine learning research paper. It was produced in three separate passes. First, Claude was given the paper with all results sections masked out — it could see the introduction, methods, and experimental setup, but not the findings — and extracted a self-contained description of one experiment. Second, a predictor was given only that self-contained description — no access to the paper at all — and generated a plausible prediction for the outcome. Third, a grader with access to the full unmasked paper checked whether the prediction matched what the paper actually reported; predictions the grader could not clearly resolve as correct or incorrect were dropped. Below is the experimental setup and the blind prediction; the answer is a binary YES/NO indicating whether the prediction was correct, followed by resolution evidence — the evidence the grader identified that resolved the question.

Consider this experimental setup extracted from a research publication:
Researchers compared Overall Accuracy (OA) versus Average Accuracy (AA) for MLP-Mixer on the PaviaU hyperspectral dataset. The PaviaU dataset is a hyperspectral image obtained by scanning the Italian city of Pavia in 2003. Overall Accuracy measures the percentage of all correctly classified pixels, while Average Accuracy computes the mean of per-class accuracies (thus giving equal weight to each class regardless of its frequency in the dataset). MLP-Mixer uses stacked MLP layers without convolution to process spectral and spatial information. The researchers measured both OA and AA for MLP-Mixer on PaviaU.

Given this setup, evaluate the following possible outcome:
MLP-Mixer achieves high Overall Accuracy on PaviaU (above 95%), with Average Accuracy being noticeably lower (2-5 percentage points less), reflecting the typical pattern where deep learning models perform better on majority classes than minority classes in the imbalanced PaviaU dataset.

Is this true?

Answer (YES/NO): NO